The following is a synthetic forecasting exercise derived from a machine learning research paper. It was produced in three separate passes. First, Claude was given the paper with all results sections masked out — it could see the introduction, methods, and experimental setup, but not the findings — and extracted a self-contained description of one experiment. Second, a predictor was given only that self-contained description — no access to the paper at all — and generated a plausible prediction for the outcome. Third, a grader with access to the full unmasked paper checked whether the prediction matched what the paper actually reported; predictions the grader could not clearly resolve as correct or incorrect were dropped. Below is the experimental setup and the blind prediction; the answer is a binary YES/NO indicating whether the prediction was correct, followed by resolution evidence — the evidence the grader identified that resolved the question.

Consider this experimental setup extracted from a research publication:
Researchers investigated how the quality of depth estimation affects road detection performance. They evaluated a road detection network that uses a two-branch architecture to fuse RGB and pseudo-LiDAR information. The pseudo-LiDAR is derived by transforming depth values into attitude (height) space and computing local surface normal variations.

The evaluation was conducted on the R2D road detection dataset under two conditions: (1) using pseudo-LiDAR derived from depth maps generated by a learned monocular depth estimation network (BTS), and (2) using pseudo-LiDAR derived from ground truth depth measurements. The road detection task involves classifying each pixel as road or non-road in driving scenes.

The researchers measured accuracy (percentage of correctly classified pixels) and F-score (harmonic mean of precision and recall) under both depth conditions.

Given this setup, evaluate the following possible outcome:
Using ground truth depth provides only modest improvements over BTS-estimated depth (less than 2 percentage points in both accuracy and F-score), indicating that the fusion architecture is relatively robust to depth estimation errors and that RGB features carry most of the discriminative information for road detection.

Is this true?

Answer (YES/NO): NO